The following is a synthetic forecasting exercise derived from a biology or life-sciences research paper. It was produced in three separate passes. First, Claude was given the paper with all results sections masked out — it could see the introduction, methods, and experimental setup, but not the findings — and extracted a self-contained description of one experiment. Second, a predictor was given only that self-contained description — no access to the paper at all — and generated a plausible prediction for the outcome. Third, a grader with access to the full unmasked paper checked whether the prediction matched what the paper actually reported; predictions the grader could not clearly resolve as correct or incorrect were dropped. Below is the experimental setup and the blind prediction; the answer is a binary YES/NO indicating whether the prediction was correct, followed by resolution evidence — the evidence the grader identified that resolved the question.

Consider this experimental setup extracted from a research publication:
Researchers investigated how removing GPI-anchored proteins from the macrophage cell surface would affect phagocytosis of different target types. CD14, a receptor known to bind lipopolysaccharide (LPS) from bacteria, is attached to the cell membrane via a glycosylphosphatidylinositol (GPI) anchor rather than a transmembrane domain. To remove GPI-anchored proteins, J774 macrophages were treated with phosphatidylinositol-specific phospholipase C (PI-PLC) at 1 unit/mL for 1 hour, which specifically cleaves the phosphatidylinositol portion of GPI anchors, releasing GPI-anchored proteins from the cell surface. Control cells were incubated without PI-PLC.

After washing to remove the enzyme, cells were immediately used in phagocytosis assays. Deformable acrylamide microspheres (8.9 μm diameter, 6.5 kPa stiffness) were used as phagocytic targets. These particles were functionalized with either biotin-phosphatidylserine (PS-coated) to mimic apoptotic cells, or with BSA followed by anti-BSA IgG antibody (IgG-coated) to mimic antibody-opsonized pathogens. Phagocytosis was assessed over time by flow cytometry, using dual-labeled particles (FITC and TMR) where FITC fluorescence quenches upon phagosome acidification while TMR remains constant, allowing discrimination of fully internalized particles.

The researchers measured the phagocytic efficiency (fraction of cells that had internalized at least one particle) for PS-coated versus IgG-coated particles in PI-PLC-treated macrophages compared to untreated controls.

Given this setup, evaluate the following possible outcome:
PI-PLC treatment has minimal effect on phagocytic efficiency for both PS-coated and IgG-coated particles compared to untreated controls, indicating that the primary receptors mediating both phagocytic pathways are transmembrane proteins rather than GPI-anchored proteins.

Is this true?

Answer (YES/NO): NO